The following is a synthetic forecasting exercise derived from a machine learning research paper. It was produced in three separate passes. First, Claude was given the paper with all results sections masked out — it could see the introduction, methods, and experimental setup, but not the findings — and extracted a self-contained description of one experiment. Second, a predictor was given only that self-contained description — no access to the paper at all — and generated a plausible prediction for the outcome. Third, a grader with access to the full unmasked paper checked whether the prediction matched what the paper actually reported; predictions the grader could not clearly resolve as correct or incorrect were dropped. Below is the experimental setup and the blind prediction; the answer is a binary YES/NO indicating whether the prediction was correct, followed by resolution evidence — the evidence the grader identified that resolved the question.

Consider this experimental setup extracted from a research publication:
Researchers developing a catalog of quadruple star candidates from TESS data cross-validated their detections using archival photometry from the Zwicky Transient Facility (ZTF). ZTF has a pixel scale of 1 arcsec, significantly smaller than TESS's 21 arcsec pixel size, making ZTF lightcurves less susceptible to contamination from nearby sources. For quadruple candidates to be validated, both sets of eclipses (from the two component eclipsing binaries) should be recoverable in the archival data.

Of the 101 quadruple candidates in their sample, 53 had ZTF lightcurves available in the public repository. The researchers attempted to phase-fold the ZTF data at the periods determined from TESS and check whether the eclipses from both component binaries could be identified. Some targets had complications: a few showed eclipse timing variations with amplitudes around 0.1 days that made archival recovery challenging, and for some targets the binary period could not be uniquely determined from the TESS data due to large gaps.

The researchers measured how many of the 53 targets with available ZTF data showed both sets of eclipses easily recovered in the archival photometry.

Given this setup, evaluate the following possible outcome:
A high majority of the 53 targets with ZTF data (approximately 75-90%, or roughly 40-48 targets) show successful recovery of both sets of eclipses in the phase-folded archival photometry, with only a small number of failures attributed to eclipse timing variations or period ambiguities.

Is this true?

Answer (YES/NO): NO